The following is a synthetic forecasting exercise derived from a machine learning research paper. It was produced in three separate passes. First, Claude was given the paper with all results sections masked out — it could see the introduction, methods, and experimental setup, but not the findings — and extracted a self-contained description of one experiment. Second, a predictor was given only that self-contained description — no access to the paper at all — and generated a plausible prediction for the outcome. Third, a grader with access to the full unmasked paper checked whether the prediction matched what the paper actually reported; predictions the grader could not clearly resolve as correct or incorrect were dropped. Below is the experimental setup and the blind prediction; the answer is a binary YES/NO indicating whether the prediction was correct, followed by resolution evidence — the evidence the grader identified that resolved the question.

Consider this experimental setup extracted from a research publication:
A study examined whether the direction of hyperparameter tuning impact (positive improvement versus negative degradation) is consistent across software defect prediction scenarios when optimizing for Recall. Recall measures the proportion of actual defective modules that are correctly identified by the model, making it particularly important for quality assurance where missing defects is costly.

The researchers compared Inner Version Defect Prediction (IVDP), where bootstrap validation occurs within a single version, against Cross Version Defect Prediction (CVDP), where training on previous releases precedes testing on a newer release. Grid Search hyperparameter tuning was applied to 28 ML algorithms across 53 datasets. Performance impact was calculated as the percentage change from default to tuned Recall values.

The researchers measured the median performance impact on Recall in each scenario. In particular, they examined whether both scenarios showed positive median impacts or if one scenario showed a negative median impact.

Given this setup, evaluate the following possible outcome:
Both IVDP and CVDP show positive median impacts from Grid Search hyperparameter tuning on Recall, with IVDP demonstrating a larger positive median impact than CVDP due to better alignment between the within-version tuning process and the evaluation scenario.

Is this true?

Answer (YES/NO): NO